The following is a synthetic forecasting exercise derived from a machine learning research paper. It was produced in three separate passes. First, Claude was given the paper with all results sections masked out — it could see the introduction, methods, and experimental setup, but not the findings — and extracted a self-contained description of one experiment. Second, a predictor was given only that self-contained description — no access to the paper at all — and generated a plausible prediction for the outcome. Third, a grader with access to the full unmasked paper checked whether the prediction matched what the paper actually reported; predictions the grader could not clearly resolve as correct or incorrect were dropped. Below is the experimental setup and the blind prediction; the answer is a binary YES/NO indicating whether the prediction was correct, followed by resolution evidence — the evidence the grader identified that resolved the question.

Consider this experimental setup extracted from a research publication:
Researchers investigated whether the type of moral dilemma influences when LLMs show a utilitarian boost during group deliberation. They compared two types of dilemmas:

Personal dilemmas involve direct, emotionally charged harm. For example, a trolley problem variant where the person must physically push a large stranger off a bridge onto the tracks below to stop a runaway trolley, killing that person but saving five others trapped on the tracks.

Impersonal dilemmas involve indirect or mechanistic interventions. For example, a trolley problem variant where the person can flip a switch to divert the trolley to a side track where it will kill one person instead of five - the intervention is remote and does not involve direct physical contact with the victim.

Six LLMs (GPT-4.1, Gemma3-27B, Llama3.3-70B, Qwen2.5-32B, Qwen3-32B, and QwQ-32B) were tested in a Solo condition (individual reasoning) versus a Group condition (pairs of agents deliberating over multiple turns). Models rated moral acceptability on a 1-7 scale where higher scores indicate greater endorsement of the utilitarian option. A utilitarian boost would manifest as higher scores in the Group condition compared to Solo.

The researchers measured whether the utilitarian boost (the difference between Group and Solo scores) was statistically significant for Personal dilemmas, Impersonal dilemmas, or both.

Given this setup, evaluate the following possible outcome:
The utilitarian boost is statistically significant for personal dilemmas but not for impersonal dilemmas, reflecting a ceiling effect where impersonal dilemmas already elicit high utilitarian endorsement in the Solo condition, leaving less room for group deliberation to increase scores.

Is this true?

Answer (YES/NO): YES